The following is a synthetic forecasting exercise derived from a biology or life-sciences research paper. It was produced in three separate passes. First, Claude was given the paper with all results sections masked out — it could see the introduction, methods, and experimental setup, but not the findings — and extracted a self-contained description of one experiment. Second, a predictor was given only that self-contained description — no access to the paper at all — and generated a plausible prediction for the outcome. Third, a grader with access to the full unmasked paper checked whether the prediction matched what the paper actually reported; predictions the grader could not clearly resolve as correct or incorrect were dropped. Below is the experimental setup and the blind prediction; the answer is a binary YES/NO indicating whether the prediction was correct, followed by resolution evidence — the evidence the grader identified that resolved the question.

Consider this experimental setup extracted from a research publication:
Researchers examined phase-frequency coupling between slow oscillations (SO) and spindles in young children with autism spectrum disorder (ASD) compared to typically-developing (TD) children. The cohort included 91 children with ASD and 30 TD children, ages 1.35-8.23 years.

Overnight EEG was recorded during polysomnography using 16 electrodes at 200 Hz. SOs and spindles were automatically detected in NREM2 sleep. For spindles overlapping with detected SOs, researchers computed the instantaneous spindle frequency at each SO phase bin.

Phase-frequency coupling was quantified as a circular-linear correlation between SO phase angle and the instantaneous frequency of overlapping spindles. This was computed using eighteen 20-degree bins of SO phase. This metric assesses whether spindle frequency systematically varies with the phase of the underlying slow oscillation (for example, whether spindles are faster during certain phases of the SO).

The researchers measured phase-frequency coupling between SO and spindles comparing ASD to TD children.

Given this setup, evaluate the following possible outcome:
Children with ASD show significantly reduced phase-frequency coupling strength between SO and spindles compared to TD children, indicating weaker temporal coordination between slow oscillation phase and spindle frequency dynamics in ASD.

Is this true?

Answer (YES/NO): NO